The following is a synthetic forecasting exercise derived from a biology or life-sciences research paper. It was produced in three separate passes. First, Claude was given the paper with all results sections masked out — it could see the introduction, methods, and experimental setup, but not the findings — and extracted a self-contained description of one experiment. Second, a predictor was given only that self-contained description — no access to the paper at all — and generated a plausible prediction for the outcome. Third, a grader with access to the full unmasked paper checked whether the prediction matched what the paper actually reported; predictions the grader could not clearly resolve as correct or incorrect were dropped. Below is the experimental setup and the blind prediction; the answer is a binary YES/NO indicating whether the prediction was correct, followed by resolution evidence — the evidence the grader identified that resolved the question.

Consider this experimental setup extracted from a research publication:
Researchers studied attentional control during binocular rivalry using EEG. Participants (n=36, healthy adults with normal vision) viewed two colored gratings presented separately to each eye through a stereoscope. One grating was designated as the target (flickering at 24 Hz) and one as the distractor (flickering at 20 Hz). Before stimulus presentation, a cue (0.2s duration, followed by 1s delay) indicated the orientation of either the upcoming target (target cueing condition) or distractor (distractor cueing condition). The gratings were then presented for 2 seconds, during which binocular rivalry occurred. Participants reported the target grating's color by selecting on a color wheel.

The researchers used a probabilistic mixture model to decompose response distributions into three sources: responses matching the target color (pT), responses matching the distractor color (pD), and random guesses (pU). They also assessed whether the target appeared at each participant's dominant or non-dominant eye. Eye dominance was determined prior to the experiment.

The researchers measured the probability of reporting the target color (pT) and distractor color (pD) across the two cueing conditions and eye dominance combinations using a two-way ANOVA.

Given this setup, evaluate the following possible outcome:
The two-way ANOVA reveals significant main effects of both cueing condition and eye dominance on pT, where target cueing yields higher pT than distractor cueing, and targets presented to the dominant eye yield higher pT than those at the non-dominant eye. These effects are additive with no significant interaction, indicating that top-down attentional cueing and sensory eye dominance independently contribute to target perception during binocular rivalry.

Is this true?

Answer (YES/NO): NO